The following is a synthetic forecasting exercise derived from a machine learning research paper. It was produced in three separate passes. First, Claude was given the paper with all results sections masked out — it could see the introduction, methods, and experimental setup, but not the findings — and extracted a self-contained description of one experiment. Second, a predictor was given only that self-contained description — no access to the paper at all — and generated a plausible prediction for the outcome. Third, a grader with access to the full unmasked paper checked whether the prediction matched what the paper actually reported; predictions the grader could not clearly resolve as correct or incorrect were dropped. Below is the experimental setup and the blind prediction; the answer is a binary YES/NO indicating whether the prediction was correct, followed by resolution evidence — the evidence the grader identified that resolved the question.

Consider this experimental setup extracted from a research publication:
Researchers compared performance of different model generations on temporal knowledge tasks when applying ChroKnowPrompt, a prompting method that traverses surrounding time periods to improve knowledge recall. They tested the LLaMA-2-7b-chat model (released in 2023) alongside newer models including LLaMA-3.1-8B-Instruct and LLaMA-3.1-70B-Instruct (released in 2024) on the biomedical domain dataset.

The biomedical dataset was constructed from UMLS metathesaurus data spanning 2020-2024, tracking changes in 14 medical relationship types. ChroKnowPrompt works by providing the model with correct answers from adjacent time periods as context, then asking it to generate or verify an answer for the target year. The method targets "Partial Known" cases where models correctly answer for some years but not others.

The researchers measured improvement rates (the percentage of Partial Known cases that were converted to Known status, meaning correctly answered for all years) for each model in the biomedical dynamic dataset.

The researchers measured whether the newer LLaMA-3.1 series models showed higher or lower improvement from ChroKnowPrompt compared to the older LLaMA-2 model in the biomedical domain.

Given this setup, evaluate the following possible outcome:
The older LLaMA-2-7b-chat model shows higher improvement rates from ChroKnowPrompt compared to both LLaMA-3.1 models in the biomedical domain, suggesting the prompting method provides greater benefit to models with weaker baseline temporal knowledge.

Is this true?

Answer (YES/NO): YES